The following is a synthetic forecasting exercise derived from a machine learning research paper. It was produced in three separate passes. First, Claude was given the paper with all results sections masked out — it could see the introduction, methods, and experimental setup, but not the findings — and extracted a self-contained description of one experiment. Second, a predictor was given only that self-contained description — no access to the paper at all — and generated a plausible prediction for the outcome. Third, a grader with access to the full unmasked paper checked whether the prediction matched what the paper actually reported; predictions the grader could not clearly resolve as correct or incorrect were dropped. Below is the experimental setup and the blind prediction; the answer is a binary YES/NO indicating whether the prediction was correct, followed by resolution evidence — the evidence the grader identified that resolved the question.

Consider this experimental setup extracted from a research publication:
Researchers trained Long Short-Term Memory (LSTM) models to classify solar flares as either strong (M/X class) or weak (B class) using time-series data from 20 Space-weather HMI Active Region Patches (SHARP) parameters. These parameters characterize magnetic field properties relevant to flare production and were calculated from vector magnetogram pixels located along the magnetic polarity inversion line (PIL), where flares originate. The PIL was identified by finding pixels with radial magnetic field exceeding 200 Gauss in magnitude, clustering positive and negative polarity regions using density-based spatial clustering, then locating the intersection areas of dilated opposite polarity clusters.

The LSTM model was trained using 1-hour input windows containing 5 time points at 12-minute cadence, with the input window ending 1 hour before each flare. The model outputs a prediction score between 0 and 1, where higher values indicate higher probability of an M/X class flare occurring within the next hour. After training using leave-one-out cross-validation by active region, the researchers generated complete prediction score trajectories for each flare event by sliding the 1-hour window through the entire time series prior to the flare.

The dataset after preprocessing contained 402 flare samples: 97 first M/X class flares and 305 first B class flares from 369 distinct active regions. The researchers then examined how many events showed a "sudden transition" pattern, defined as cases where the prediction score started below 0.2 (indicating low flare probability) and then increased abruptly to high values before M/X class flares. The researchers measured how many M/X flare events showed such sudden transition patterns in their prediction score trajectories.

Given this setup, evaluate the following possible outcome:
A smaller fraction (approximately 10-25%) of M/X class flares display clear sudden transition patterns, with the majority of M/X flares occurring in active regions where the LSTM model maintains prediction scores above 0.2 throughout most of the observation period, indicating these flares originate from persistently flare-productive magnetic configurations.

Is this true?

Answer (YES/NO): NO